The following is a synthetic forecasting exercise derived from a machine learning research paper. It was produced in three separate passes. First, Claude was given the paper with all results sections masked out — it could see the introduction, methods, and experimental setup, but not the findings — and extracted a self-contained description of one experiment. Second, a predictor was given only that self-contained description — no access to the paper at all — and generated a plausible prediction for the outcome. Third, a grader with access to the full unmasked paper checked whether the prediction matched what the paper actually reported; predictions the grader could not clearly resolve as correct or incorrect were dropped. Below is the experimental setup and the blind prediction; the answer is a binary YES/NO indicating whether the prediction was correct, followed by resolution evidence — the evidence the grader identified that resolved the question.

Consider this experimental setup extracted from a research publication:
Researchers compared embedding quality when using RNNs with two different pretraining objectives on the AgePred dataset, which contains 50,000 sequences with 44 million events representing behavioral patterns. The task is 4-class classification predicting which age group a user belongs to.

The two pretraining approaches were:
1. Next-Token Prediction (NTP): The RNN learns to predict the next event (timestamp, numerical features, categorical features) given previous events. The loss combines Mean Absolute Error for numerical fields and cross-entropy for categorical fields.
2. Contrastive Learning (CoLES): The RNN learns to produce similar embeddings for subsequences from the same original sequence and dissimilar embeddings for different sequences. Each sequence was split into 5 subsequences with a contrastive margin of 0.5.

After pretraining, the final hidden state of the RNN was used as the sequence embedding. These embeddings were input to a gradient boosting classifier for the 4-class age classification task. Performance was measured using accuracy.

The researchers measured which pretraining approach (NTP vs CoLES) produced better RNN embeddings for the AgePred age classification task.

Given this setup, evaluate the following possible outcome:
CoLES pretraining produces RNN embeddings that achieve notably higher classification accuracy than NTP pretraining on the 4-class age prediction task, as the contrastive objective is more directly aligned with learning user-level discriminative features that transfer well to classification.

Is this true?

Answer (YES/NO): YES